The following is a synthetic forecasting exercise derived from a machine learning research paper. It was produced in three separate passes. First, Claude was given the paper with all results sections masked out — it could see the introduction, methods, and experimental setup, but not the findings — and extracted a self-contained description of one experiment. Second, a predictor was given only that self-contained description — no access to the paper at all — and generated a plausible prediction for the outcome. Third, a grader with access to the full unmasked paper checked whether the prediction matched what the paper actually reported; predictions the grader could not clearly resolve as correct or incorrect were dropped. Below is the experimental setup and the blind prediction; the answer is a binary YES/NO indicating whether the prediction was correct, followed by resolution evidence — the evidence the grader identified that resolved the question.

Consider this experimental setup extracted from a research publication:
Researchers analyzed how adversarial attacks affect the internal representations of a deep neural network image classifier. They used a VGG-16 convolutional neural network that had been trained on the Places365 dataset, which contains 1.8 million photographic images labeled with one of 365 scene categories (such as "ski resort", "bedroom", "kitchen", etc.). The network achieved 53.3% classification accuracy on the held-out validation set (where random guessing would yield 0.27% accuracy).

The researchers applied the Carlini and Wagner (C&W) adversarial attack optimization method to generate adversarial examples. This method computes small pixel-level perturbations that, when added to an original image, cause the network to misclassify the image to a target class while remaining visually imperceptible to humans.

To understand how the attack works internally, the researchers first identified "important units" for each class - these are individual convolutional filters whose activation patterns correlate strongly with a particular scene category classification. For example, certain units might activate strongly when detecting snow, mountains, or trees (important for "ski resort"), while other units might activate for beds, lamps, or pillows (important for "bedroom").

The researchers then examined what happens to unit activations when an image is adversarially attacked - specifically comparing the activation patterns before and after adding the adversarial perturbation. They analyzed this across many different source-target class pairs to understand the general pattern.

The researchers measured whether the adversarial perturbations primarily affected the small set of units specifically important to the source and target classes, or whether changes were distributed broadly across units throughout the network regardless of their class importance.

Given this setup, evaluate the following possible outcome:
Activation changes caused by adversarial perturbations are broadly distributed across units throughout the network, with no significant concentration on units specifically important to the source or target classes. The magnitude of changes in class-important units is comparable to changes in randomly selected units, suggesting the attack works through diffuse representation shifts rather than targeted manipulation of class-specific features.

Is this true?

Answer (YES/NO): NO